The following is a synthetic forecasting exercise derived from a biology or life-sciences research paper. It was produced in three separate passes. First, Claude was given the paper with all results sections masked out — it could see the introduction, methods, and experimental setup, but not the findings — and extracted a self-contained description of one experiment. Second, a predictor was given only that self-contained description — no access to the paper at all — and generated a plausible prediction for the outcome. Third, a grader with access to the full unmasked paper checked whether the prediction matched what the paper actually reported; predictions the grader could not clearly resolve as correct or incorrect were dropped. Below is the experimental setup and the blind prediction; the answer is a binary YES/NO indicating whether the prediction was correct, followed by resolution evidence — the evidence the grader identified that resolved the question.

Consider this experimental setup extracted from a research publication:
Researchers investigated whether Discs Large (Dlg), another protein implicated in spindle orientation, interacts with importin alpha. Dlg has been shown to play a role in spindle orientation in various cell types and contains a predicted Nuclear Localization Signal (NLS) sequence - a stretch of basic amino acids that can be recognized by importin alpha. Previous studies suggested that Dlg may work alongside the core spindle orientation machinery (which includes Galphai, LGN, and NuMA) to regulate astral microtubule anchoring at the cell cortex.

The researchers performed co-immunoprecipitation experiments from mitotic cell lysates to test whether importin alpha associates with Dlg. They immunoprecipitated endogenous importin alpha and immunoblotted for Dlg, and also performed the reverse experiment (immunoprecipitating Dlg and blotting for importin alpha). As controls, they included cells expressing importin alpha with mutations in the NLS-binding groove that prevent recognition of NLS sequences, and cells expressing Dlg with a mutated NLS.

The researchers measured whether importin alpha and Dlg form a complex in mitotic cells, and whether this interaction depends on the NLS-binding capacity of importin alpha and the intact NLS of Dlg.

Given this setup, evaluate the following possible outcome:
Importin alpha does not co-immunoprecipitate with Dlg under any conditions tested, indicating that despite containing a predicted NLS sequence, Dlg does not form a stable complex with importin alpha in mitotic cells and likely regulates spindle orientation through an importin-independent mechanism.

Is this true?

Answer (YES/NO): NO